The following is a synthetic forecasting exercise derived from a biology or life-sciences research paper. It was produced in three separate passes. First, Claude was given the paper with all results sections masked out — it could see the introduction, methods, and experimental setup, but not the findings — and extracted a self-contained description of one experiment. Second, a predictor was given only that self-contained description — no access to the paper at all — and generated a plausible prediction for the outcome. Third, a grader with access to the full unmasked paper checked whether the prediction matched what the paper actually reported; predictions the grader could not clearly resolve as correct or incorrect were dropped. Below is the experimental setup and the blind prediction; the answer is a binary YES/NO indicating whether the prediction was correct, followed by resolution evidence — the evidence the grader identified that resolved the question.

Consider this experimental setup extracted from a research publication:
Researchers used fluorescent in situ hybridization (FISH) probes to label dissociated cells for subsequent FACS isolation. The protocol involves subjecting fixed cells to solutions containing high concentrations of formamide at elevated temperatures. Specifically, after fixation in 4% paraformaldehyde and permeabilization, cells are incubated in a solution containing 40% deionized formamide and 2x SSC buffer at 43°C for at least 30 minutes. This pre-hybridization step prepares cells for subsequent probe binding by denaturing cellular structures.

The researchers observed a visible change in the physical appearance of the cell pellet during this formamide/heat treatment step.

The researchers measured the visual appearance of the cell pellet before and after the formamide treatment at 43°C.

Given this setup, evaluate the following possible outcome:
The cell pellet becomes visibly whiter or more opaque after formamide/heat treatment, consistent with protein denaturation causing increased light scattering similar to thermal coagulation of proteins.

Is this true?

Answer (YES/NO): NO